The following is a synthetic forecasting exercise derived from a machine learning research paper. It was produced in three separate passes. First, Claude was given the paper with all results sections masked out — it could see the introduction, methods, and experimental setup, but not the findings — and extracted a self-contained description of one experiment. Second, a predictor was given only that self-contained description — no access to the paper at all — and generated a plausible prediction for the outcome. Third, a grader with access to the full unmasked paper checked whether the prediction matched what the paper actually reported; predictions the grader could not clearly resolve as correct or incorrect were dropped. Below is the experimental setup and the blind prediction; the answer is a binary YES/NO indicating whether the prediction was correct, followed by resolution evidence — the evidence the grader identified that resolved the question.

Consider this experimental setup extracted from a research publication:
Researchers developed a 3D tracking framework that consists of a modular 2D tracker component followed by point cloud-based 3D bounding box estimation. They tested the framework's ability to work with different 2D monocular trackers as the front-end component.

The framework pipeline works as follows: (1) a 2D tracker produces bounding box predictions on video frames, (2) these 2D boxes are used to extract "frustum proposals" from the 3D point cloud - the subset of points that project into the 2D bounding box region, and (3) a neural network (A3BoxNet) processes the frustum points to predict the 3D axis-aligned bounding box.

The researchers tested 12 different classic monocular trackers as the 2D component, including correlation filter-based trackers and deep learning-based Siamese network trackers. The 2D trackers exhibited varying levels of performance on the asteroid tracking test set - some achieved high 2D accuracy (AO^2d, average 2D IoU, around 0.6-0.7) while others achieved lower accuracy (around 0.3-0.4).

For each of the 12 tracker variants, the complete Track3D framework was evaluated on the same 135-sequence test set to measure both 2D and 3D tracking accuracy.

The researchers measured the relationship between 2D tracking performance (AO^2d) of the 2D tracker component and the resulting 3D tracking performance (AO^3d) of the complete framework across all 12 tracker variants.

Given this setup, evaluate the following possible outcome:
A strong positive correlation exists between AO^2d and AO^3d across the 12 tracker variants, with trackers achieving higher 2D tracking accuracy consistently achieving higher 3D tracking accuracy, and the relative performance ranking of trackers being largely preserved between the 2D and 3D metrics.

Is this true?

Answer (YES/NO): NO